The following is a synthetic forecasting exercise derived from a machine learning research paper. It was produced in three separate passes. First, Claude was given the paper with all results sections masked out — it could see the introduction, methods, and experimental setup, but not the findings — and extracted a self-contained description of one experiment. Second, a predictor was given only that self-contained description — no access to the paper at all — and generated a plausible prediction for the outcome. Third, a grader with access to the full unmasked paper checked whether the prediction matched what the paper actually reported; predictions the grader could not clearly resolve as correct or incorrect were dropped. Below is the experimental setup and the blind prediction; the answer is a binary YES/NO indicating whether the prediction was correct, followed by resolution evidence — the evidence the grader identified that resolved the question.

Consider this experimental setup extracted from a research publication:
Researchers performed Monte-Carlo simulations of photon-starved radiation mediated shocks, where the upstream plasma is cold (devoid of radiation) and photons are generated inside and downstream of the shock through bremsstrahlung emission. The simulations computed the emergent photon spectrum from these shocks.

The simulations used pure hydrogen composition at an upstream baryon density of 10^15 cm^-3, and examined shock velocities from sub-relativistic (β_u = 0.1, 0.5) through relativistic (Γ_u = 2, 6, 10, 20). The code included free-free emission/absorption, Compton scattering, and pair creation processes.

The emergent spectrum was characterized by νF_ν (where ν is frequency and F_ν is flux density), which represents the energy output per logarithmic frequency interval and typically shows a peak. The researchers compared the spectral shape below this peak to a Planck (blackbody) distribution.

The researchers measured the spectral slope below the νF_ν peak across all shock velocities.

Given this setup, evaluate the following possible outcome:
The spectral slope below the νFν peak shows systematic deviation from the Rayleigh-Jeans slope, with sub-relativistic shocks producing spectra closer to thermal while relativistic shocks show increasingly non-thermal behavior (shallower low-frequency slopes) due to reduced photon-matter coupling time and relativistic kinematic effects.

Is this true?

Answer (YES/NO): NO